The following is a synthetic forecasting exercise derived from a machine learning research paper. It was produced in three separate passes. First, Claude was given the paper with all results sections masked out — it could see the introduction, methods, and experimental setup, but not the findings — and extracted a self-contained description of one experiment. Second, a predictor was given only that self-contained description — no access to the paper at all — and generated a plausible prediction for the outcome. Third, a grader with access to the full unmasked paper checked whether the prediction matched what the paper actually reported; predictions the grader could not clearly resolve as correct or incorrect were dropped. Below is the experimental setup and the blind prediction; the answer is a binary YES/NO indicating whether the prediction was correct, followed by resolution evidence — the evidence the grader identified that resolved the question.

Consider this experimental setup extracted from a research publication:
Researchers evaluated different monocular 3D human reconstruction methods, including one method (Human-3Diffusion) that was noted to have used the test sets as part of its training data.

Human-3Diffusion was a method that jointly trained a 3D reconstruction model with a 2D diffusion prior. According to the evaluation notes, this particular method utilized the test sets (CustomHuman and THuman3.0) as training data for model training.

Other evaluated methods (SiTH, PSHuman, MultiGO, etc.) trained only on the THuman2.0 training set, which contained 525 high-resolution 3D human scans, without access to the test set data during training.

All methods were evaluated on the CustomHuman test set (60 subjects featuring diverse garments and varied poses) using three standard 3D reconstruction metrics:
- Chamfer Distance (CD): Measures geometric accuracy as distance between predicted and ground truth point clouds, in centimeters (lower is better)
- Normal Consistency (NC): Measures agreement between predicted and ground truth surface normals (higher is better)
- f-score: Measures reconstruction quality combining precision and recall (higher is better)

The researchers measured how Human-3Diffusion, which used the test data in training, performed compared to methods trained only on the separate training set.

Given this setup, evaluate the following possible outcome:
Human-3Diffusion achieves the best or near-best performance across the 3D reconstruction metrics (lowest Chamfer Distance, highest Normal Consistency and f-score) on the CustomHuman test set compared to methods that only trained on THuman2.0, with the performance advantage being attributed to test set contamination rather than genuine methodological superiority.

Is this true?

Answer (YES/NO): NO